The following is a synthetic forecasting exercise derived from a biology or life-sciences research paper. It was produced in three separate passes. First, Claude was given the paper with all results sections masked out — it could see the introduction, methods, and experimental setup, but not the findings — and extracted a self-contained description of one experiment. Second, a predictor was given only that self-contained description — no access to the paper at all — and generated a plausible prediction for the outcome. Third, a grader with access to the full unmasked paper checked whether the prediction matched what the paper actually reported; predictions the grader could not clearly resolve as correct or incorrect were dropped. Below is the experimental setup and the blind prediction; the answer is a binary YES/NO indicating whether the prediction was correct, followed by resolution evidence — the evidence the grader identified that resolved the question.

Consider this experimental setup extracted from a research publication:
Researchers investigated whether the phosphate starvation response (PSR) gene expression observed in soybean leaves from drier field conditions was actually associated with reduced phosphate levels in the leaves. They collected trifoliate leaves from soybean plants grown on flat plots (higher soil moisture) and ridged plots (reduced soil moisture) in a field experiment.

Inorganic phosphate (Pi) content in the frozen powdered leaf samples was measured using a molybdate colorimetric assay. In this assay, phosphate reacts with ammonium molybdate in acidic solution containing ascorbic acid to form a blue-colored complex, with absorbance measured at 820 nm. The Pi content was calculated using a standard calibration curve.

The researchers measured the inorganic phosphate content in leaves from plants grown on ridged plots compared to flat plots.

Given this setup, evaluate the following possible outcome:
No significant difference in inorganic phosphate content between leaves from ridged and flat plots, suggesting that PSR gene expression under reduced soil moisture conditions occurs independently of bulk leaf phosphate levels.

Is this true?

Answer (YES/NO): NO